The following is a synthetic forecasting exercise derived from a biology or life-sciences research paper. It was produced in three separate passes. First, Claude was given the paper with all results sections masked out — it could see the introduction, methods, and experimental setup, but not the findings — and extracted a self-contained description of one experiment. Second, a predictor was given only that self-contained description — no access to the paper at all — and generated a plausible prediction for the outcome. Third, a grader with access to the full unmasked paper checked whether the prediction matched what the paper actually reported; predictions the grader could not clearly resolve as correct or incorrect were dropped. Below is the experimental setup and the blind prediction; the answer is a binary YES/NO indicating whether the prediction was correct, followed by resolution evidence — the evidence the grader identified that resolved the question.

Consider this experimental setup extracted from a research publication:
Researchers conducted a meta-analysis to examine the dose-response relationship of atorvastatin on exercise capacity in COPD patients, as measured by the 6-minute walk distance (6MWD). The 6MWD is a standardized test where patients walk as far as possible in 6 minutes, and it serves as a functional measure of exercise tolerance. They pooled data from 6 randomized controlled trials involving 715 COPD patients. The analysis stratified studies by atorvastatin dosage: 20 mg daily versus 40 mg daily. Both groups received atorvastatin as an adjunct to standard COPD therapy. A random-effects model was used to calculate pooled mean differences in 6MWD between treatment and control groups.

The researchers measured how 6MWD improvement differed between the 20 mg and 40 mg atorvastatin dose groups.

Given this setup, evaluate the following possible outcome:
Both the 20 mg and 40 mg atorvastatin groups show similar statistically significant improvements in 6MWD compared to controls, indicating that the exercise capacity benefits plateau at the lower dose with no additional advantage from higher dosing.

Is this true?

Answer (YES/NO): NO